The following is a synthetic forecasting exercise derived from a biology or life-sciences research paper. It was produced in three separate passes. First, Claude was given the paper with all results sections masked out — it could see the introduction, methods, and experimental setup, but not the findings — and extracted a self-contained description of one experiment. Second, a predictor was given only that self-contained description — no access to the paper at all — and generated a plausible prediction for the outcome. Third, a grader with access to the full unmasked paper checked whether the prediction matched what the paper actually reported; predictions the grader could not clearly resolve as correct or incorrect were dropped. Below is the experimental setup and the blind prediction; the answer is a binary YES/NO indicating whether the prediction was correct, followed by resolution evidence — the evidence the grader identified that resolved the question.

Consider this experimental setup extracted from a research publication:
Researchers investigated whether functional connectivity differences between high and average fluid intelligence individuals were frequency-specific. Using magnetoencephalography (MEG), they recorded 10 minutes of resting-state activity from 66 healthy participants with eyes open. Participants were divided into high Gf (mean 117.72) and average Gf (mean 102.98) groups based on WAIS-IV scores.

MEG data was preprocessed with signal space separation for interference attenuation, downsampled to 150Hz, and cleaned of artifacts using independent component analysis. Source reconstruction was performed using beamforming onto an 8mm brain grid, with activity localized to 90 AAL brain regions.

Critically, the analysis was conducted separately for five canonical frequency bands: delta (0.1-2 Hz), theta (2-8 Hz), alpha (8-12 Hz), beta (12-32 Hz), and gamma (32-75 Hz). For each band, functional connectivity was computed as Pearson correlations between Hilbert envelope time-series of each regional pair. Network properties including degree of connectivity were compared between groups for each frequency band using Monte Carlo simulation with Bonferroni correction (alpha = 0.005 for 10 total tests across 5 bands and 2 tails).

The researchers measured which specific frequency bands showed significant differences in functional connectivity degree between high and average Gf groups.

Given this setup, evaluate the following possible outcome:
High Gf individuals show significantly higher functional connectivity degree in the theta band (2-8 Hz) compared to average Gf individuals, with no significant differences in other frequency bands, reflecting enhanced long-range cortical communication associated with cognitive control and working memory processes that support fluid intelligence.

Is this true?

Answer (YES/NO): NO